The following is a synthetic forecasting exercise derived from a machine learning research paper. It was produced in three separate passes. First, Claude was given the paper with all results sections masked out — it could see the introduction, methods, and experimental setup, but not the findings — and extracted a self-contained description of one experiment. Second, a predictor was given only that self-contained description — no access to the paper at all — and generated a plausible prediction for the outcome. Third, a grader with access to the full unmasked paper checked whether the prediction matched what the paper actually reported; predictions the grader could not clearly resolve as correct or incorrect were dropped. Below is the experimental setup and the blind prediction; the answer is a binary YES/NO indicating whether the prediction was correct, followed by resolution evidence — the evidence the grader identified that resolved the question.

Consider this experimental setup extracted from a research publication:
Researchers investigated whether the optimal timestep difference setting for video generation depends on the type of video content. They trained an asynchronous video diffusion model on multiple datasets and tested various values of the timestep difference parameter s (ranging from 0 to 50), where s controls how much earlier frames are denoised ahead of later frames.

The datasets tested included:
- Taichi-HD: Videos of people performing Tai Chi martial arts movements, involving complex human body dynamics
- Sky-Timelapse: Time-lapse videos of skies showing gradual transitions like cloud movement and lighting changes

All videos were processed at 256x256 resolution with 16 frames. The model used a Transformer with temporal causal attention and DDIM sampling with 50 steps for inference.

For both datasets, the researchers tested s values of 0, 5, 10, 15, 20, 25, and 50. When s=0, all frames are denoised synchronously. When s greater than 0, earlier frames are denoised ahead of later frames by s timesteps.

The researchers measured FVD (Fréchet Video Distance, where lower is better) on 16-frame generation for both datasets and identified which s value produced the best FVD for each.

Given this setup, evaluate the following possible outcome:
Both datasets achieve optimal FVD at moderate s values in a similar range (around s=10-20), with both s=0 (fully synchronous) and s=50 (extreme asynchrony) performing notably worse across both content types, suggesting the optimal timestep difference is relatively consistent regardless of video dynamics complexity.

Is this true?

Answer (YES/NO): NO